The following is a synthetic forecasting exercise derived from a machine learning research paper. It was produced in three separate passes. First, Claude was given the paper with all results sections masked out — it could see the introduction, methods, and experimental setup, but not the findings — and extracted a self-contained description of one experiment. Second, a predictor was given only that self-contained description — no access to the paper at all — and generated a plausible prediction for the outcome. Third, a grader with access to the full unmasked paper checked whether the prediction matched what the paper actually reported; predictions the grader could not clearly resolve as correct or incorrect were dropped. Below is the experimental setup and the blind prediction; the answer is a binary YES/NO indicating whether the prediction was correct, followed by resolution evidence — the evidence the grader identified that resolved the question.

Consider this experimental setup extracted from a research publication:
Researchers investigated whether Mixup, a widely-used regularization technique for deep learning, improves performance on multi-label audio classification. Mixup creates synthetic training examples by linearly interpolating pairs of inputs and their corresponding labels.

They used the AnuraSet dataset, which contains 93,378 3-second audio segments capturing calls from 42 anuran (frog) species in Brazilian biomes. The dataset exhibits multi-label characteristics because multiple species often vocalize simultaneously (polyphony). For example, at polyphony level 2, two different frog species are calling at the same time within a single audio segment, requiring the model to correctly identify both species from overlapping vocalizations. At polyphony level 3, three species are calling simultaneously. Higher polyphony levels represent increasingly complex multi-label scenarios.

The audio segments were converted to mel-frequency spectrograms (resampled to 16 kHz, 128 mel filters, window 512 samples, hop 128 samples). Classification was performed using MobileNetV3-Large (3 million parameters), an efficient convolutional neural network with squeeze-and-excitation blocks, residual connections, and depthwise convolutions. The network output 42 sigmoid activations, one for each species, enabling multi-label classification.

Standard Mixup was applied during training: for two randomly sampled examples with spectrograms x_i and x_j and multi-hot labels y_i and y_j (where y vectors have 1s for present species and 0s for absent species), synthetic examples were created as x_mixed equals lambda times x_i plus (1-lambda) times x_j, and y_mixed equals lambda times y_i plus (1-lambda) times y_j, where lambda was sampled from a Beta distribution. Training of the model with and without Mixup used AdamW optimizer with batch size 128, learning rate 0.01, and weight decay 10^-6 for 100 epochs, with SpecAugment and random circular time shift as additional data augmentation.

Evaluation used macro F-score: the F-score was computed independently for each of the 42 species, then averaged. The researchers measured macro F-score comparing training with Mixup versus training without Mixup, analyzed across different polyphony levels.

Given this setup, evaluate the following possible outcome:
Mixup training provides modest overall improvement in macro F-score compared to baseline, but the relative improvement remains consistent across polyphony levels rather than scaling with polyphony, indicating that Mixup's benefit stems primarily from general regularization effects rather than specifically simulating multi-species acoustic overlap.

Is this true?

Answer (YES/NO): NO